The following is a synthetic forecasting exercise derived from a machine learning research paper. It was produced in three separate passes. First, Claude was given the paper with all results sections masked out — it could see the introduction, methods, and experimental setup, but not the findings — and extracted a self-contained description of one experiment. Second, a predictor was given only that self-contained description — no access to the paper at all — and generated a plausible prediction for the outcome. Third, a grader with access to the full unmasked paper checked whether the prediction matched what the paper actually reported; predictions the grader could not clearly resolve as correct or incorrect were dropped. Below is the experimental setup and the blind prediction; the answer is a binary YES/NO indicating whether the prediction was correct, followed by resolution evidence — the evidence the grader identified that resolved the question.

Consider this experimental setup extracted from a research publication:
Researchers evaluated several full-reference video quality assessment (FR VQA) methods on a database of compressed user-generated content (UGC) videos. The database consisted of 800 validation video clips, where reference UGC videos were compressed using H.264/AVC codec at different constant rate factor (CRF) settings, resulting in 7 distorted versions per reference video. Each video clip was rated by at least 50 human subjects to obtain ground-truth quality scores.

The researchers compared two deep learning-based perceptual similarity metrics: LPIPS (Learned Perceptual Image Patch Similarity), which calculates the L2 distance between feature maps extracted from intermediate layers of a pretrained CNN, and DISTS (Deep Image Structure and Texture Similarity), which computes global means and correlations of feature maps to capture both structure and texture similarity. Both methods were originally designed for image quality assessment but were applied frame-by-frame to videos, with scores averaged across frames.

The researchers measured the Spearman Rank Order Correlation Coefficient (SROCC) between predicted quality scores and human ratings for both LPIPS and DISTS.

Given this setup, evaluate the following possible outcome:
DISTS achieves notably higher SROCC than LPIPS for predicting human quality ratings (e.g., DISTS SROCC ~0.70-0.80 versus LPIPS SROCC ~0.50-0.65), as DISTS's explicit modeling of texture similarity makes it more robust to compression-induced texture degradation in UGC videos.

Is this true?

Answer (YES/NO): NO